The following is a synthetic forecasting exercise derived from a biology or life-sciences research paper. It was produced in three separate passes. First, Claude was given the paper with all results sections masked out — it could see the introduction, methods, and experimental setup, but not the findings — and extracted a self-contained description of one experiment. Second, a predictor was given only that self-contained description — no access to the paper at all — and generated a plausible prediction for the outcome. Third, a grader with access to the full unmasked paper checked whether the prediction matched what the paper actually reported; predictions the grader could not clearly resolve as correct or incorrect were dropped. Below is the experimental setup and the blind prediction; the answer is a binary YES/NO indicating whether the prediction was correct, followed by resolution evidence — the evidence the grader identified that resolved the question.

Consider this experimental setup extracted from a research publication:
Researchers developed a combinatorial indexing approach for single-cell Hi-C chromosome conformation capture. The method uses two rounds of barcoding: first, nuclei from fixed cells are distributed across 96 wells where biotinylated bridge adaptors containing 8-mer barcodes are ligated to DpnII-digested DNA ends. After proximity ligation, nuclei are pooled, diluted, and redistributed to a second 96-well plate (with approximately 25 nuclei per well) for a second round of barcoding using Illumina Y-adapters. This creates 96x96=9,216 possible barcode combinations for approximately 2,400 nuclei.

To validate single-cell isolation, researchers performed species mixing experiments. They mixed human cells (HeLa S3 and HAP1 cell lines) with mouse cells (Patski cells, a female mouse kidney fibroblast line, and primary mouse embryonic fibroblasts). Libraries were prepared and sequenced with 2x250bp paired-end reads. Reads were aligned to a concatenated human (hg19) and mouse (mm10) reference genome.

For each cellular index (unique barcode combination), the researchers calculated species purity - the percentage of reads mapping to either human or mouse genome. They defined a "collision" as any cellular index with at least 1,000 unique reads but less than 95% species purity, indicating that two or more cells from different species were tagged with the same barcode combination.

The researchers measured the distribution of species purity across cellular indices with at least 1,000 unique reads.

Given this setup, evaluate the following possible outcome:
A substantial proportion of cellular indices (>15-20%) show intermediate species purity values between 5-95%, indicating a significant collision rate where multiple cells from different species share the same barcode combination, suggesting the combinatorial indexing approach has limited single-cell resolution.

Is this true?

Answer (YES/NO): NO